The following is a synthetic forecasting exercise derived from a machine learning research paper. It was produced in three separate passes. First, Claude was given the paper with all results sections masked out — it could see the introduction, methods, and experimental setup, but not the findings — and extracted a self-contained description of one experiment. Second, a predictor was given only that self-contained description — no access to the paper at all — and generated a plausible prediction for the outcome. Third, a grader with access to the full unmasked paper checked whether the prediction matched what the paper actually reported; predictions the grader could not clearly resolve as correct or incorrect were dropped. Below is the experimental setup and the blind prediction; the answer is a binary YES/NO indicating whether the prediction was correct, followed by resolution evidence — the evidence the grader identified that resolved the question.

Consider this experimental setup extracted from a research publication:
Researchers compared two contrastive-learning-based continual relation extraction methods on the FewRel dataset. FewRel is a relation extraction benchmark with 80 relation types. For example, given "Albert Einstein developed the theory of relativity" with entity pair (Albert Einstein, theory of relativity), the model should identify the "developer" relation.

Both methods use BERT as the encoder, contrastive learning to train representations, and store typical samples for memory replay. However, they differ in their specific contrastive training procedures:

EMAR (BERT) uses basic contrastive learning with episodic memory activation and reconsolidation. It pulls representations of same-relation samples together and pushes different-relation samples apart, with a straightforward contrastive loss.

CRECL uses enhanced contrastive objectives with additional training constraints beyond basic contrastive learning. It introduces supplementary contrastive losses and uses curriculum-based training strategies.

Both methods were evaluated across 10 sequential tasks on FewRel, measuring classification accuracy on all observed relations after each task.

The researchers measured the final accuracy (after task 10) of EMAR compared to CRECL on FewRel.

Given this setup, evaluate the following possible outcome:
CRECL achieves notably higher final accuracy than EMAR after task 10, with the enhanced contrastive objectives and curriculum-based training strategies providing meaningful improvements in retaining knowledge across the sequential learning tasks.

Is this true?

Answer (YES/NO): YES